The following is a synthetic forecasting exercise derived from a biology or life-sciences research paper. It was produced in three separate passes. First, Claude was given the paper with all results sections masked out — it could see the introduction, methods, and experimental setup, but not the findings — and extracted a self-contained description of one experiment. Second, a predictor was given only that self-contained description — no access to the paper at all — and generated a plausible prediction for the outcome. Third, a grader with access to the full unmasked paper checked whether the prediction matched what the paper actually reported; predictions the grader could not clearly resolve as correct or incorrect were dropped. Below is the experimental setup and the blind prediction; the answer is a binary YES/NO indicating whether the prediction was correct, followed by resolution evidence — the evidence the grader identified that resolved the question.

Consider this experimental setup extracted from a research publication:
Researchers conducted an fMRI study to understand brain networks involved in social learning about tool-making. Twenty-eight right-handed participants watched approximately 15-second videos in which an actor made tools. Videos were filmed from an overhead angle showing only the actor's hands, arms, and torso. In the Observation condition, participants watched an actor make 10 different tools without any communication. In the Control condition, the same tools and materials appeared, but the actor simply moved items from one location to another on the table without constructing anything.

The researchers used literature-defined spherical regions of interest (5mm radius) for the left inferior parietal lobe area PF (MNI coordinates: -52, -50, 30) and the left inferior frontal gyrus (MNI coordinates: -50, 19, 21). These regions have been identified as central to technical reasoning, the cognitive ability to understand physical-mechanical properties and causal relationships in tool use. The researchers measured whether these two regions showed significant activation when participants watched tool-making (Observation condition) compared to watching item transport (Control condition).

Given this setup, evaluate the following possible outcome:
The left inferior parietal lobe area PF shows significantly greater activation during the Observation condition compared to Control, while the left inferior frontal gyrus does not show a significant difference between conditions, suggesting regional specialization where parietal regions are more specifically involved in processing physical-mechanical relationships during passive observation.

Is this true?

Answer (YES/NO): YES